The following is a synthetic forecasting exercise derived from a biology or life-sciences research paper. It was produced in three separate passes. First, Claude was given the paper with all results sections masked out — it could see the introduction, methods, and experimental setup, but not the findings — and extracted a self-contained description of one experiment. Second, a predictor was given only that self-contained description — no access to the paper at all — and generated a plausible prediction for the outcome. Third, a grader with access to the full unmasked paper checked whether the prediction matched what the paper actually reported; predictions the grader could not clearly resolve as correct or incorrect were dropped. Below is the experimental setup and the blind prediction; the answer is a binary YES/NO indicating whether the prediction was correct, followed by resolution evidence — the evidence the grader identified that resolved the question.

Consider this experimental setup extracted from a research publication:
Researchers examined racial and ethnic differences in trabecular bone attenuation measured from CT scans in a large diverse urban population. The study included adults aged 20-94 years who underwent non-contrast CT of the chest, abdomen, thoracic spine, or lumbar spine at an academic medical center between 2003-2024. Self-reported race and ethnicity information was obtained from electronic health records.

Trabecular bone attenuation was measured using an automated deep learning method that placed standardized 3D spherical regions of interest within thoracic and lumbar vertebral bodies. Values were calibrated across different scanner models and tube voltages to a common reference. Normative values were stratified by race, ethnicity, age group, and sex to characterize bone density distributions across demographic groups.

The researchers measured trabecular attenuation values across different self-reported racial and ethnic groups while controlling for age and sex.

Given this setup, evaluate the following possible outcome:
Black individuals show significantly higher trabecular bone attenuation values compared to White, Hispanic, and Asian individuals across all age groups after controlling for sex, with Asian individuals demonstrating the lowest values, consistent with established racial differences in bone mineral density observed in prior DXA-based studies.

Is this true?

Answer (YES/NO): NO